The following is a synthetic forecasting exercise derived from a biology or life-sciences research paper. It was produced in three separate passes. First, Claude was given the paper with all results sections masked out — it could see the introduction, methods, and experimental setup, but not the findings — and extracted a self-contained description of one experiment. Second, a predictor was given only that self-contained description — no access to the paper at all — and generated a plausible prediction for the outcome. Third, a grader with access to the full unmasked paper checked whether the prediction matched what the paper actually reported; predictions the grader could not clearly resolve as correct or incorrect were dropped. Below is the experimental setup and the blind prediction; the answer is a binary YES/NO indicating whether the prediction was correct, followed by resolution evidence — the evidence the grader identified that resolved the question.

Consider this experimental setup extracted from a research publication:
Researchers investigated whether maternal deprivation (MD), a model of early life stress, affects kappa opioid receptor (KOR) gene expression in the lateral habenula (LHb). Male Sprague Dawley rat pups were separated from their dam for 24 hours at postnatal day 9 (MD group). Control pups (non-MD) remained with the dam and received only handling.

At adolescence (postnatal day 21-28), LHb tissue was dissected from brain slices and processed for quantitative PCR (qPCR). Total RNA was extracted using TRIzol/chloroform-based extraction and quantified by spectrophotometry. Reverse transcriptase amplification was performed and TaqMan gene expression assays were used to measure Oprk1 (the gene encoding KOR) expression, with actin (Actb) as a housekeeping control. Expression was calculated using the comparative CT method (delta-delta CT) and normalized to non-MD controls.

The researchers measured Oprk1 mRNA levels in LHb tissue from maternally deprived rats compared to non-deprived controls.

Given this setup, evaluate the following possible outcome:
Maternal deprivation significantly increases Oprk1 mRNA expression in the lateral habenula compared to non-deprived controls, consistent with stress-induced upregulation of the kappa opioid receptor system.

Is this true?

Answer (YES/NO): NO